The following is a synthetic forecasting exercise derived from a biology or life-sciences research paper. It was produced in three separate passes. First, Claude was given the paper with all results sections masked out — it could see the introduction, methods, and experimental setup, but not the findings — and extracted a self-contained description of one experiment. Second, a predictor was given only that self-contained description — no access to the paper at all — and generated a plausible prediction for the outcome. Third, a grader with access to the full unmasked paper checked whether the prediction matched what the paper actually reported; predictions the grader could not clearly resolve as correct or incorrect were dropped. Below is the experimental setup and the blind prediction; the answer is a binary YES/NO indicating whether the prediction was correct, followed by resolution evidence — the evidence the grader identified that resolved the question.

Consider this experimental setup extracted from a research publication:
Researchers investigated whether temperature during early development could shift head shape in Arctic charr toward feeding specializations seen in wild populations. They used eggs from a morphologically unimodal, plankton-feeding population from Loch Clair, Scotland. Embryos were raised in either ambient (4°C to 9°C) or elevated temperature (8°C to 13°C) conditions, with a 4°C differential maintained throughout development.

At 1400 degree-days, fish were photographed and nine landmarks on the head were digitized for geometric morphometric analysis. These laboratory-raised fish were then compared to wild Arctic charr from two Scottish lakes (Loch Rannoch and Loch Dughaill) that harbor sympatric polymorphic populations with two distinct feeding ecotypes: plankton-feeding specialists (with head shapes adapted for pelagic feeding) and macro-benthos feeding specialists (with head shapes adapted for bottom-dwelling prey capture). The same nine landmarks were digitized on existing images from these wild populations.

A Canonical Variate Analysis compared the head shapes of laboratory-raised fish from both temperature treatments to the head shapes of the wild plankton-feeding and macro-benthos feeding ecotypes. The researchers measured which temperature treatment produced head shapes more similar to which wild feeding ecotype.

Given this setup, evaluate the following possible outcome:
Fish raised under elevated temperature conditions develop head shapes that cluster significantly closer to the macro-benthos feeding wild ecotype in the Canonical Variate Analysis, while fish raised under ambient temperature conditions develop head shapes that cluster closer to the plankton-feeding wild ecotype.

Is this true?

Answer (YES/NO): YES